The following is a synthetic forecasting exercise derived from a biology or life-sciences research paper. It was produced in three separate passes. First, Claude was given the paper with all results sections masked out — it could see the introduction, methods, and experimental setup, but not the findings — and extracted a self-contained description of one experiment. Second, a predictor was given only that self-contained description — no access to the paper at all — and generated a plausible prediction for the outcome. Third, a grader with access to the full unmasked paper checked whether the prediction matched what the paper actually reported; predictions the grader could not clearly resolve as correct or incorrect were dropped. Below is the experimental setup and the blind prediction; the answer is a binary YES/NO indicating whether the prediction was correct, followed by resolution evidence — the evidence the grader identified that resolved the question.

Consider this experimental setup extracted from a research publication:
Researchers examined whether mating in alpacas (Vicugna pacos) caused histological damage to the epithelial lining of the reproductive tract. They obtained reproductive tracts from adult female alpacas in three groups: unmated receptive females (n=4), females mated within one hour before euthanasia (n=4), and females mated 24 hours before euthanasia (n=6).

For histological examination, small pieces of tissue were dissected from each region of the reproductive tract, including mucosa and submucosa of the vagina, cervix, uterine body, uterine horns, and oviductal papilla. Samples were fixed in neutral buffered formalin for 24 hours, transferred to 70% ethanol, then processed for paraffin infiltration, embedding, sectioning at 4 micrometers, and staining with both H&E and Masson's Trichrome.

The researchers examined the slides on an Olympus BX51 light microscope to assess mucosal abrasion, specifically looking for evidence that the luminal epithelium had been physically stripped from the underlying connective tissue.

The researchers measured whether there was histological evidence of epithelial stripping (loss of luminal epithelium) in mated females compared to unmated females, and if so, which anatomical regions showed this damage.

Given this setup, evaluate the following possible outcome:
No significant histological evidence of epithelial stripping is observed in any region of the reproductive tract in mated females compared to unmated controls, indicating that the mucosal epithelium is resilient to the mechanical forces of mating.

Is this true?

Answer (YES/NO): NO